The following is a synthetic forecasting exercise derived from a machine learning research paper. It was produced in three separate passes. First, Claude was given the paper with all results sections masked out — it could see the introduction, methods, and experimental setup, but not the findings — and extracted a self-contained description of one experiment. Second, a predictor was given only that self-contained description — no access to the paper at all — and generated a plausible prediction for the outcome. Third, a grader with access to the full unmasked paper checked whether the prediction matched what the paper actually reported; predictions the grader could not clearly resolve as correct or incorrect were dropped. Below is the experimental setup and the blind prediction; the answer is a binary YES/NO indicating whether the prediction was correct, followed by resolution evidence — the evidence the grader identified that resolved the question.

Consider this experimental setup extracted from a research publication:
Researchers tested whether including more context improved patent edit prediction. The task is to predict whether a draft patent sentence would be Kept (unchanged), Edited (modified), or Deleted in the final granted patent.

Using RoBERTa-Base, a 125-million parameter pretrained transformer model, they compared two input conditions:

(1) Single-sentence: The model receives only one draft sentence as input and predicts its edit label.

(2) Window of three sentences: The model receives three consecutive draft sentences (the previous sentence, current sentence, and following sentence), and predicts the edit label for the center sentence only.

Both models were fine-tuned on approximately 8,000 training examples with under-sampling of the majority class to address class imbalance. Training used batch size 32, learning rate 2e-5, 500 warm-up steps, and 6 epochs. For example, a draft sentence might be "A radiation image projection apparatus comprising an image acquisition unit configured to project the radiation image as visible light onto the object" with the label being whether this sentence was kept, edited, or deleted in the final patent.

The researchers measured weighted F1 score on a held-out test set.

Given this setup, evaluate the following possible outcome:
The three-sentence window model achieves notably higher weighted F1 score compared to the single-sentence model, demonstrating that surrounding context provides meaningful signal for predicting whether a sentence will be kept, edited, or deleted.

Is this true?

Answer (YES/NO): YES